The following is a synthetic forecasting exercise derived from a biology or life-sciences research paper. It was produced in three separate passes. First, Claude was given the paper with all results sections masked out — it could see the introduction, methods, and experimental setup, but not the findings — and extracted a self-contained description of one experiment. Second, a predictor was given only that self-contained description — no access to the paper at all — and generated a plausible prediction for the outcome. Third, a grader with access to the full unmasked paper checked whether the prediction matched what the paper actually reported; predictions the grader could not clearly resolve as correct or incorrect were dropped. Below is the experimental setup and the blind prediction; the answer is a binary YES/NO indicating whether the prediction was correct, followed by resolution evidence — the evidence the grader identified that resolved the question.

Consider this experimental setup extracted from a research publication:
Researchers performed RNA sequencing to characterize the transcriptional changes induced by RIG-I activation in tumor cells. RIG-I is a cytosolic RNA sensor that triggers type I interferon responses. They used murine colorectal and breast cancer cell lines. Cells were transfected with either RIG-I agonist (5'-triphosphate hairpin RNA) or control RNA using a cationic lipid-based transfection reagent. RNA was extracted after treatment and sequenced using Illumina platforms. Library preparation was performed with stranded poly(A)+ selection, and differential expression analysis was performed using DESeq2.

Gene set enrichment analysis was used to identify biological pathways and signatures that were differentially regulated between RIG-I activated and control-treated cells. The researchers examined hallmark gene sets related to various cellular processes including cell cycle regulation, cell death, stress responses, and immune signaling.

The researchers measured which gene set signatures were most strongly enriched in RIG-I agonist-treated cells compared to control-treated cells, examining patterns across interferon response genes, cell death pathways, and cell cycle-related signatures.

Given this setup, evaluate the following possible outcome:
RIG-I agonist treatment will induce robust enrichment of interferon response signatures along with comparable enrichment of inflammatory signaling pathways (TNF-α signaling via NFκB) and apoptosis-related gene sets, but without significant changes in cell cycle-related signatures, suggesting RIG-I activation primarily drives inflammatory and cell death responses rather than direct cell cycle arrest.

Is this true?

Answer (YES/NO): NO